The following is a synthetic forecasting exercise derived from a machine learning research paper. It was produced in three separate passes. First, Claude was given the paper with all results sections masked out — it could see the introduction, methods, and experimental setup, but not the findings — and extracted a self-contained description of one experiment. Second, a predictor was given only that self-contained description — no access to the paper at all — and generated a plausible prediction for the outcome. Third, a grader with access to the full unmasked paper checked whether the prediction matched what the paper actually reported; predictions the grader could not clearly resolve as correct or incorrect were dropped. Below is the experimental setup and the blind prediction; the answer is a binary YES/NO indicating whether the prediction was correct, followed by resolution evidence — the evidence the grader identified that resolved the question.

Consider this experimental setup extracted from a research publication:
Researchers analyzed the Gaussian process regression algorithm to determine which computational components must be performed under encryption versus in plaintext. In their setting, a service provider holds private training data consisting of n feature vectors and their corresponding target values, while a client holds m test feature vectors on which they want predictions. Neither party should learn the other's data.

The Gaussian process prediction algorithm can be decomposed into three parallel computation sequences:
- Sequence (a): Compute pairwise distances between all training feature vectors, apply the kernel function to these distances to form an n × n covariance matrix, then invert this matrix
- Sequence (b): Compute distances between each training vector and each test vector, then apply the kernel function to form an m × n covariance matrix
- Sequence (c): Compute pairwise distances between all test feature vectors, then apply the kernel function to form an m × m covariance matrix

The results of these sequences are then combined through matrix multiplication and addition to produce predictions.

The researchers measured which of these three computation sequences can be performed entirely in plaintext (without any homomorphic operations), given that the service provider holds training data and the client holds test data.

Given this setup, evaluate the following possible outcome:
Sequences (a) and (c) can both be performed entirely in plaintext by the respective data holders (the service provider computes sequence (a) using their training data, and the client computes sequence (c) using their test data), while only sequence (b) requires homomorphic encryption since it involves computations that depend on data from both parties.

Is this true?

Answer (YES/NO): YES